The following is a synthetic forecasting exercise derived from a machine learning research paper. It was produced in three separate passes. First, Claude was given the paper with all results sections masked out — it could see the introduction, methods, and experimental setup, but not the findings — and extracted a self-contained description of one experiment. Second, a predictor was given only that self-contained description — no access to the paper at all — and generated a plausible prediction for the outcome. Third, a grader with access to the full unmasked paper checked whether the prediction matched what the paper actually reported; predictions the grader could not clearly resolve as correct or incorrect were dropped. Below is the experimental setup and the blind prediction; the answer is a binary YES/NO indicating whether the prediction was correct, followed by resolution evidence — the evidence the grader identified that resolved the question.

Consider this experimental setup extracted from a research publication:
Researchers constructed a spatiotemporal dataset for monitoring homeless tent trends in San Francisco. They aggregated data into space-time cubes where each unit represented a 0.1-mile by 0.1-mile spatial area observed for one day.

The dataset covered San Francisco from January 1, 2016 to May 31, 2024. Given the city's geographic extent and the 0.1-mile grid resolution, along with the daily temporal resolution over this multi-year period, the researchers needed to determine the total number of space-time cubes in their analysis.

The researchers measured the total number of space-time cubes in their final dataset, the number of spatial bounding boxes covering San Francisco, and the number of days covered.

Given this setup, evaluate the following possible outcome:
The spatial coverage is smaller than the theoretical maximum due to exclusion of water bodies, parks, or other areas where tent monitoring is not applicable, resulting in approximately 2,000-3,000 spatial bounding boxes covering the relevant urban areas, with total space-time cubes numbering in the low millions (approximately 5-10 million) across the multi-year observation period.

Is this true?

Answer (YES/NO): NO